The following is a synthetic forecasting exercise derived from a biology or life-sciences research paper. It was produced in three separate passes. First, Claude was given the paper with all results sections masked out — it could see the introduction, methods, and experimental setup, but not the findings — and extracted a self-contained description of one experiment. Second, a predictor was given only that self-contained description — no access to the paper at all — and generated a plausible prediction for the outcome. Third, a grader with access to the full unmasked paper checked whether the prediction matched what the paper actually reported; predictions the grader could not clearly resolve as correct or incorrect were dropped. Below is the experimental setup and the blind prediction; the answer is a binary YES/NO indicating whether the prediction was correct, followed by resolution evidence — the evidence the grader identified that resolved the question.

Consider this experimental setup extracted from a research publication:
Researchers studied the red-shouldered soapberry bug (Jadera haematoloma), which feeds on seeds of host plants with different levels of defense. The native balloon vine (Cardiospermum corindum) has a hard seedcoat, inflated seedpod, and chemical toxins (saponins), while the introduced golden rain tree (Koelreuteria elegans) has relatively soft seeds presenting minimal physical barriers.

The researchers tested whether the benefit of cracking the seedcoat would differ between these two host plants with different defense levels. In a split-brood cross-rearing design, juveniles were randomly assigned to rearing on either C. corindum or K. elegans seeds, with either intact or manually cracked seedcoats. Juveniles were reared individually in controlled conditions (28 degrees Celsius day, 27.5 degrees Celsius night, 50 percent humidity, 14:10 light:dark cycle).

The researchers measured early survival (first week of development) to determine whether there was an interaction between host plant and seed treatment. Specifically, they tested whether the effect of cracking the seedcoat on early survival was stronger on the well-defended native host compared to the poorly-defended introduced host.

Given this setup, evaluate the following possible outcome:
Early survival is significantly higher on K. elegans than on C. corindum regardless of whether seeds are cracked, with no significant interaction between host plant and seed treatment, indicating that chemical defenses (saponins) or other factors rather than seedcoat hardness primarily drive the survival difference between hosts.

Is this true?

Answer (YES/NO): NO